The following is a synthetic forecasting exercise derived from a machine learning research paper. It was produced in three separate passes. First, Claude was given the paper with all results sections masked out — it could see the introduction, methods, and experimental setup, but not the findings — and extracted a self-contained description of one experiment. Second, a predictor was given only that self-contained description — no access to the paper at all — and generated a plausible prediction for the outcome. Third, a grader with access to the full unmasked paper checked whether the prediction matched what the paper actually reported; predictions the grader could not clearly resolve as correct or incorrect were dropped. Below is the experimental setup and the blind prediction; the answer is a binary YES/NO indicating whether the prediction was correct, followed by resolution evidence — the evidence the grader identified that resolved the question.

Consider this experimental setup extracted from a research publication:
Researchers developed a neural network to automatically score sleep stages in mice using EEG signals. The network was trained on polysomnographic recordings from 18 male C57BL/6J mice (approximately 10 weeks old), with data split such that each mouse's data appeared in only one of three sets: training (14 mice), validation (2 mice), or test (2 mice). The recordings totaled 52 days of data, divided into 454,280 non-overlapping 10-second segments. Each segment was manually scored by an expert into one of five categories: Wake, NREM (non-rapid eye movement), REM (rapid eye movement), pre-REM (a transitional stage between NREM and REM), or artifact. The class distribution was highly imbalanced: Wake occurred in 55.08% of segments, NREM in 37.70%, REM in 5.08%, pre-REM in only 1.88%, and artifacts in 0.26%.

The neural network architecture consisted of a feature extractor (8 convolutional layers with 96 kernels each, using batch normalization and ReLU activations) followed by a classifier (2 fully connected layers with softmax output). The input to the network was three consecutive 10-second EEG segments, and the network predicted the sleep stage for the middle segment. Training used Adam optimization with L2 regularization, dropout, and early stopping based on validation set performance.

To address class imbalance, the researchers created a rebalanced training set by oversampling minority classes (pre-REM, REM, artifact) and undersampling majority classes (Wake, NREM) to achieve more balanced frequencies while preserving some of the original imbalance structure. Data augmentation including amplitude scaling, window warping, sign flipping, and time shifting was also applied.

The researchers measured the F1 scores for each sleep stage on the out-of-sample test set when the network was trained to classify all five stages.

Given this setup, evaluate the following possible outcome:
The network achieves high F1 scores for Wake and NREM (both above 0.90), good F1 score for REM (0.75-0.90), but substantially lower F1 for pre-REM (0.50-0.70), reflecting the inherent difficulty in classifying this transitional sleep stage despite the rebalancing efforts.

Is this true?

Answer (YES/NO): NO